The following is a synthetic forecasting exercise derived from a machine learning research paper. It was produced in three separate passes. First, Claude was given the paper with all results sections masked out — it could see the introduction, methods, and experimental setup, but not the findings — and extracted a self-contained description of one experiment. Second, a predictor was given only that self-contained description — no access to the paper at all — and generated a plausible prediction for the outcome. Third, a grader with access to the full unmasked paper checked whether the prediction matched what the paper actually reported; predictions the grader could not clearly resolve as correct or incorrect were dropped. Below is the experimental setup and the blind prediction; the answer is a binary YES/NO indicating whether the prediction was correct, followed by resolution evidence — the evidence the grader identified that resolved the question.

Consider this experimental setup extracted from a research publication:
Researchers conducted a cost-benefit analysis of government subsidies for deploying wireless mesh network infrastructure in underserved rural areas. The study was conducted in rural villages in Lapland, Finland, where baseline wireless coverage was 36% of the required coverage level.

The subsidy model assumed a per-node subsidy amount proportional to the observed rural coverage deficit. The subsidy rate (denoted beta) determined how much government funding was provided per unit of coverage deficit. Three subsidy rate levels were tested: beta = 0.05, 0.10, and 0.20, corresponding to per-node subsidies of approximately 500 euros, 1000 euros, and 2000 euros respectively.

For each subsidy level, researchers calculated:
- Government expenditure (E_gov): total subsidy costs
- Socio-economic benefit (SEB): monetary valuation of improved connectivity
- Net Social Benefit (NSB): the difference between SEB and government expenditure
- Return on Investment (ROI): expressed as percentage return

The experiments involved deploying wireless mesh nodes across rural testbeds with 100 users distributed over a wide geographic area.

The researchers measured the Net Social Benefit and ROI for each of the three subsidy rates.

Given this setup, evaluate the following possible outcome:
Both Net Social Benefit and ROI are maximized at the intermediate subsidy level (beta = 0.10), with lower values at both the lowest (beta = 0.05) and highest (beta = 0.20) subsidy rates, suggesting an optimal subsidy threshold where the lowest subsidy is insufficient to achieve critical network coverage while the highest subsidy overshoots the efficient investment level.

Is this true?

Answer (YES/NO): NO